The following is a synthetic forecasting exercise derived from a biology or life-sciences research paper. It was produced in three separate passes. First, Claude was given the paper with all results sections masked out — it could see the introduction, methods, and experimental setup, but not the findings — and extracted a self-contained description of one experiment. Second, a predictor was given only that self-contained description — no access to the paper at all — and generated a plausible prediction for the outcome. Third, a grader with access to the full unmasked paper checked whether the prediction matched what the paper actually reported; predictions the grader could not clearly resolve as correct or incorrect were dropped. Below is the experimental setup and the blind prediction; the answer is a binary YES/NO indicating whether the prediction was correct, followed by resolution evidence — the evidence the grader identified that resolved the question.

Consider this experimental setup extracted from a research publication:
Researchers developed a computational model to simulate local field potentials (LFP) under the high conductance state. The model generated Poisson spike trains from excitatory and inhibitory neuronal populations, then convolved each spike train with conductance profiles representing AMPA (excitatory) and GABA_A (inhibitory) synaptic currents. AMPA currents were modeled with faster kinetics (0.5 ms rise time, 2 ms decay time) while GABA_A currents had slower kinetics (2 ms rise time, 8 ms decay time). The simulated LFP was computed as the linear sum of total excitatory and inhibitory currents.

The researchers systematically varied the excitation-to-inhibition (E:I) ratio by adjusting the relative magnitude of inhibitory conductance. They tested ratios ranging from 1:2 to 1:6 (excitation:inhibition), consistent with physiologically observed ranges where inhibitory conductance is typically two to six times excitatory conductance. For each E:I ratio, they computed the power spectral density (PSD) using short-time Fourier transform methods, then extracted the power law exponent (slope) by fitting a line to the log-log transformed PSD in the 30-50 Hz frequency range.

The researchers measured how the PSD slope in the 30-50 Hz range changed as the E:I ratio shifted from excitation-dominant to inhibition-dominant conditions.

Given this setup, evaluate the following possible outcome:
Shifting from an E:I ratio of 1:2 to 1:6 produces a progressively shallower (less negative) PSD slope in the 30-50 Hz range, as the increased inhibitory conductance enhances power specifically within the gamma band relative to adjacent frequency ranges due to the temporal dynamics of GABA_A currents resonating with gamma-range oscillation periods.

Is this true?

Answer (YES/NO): NO